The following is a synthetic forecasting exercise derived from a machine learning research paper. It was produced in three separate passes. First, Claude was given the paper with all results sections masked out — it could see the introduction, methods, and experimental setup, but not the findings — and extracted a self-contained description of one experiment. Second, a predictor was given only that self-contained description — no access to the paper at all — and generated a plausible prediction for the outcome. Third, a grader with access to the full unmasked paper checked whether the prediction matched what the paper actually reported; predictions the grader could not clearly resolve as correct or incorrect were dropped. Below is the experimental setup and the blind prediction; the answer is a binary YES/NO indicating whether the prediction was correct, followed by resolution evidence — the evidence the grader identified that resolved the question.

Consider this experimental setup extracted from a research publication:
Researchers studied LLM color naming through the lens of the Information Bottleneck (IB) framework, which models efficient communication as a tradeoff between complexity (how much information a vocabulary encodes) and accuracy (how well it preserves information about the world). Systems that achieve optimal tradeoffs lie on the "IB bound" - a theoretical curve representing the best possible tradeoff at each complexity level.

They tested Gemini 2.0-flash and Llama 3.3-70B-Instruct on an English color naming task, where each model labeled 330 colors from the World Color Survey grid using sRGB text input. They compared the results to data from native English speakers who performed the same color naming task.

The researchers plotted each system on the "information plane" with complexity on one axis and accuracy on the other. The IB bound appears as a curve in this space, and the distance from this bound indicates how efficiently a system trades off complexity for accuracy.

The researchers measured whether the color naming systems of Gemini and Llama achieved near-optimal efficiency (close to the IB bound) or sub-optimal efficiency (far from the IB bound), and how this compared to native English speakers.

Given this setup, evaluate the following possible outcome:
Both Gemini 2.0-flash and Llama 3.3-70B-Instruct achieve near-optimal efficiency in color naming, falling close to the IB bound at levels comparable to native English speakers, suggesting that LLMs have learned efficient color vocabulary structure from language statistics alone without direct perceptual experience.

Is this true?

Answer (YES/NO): NO